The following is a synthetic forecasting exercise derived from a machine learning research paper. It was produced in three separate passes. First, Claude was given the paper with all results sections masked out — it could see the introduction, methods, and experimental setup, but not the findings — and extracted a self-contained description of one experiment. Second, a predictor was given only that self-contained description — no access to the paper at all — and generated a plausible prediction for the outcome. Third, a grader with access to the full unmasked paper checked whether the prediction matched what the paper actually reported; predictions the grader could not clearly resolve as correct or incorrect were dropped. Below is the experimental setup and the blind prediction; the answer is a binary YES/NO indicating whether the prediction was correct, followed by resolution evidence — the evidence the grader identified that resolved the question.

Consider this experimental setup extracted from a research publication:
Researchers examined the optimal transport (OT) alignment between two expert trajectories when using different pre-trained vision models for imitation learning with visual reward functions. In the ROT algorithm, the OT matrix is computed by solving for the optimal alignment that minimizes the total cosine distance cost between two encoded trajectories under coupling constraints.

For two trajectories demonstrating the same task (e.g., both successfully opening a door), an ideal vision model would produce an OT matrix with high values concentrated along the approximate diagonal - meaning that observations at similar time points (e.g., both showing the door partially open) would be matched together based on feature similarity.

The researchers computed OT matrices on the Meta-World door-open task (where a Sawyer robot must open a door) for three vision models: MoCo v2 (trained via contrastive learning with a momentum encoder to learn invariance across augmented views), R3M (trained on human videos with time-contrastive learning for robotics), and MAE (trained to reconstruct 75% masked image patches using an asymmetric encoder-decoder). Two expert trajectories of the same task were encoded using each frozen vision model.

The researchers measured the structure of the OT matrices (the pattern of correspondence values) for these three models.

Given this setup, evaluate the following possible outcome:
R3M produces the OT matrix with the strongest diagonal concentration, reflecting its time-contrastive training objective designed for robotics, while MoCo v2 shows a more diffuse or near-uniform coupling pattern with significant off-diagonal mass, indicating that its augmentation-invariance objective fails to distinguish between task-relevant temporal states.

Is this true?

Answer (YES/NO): NO